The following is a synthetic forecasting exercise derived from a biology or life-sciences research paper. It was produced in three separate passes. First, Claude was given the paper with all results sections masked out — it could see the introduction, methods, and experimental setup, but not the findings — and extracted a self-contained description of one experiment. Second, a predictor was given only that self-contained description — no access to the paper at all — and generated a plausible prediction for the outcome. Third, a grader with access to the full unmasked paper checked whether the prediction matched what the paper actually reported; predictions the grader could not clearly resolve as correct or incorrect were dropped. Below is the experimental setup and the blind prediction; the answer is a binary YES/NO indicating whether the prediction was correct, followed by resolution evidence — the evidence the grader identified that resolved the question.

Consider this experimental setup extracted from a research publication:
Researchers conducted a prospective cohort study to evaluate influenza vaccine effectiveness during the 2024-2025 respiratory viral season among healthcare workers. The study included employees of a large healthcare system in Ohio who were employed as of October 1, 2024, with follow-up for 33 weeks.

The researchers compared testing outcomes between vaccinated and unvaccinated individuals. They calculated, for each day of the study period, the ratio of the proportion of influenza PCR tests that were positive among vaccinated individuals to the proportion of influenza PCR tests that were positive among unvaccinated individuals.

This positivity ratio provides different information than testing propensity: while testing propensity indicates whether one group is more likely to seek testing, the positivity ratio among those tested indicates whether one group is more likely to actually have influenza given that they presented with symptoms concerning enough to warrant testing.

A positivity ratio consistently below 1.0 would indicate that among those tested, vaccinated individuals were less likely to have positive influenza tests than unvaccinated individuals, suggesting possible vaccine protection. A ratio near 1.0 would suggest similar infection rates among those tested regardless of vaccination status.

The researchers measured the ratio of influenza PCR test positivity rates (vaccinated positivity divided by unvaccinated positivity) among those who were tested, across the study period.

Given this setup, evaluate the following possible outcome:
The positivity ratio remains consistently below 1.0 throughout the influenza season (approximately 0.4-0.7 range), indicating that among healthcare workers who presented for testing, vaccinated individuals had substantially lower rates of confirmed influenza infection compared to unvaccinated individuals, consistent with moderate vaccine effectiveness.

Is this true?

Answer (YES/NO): NO